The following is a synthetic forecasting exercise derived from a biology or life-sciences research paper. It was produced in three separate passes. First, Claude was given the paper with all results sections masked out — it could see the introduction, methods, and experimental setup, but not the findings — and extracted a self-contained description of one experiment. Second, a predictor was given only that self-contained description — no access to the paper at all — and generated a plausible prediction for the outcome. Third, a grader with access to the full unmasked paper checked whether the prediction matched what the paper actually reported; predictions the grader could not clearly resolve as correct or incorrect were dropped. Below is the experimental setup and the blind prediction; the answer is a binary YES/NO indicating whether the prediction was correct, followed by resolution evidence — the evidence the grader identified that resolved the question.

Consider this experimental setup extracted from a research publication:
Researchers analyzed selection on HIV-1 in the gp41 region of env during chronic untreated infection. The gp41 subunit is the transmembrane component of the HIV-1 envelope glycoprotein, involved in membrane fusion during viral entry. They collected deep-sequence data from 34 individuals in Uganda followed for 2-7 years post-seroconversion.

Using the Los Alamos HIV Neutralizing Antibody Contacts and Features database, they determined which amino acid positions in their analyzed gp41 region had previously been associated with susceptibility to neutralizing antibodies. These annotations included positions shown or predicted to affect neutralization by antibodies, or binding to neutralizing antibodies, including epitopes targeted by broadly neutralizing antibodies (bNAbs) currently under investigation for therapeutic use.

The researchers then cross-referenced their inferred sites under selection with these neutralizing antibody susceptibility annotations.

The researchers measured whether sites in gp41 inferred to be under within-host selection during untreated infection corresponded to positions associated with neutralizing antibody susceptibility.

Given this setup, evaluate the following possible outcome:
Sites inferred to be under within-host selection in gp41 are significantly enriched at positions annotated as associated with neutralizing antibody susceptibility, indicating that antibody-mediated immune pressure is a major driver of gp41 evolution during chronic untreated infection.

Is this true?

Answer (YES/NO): YES